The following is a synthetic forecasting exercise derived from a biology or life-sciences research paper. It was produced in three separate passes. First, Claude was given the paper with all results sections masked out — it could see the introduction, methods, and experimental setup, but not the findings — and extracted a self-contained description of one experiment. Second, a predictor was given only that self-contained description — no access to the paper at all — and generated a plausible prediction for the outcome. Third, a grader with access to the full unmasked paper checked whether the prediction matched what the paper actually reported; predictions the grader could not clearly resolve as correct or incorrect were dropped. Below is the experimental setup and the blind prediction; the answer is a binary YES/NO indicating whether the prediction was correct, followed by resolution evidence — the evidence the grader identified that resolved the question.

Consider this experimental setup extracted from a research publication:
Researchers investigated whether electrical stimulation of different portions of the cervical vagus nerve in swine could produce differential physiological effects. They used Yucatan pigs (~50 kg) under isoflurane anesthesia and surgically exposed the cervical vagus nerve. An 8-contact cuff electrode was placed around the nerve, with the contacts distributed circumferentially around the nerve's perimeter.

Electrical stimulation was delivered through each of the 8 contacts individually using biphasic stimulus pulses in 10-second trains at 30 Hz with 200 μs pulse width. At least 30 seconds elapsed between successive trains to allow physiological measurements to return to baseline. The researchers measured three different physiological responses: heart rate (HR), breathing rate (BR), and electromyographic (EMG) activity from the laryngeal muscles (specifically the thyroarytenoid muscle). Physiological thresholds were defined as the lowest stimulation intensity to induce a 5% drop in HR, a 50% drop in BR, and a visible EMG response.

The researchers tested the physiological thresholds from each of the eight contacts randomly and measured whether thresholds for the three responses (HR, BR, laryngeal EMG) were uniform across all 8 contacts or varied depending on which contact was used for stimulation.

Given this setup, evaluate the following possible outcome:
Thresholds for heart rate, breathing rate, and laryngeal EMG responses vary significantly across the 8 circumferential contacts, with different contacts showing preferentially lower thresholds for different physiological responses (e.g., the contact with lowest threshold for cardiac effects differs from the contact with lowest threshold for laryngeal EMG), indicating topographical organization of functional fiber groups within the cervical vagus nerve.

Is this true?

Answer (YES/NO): YES